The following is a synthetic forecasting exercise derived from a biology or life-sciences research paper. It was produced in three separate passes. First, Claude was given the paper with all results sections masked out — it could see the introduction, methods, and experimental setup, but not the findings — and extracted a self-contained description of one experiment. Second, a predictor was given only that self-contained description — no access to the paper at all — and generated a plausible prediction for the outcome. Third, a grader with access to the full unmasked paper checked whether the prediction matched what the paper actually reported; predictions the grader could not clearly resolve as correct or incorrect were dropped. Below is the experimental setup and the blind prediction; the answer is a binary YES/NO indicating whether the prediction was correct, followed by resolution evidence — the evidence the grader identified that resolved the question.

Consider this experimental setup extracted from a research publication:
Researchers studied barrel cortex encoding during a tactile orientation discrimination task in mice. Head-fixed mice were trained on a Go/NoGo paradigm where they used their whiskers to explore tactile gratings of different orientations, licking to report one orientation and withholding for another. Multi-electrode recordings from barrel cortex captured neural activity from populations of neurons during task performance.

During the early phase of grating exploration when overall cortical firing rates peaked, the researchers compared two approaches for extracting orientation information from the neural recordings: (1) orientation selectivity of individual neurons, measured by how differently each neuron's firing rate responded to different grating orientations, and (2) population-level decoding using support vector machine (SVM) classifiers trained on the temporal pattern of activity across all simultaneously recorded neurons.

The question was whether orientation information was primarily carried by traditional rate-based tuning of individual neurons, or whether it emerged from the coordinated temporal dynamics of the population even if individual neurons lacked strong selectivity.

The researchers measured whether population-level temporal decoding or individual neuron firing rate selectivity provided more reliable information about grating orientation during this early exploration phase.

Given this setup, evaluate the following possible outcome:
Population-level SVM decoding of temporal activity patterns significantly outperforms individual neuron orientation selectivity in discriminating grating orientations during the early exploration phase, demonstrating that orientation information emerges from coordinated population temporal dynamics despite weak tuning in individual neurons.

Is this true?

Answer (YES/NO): YES